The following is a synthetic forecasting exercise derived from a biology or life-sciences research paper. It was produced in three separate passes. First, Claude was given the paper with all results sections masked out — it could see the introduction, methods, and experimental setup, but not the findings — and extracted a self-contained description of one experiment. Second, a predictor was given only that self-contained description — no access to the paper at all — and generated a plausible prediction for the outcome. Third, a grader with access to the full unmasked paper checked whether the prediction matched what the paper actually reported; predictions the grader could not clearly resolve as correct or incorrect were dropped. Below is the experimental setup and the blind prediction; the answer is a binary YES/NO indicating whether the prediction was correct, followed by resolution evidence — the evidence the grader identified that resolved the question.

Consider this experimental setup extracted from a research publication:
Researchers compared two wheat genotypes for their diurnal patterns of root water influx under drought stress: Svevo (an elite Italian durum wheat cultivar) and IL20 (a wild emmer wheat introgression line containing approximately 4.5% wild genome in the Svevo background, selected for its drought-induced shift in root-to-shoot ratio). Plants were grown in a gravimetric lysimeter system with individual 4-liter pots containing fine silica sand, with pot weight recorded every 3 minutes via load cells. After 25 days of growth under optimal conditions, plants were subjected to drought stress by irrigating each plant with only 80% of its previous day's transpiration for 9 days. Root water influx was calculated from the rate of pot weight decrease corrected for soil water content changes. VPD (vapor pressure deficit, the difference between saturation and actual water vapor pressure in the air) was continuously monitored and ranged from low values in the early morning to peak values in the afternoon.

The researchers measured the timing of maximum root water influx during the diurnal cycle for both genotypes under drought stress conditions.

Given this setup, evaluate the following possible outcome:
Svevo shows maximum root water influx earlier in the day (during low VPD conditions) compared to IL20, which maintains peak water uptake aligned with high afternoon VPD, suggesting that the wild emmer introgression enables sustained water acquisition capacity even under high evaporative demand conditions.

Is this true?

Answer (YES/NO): NO